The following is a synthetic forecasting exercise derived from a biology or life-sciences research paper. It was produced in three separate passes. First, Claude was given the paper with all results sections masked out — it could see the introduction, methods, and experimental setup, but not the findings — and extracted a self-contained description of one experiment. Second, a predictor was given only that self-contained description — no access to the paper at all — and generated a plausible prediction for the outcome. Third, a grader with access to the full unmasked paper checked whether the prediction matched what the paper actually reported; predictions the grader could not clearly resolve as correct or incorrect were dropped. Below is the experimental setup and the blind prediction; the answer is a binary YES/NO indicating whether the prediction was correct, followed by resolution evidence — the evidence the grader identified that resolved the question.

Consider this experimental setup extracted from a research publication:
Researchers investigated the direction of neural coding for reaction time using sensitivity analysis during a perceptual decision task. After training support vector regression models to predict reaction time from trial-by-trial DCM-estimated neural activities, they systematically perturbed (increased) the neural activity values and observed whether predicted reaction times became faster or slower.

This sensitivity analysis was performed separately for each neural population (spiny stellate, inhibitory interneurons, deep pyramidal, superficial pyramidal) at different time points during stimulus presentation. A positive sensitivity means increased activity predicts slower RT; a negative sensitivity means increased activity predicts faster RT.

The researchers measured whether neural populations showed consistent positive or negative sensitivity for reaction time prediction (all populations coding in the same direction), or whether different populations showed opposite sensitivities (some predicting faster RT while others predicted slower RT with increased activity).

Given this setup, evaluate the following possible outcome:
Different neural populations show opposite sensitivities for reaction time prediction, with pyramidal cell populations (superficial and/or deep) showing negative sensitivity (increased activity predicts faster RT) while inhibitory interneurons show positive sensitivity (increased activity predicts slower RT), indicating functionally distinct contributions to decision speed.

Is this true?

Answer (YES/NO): NO